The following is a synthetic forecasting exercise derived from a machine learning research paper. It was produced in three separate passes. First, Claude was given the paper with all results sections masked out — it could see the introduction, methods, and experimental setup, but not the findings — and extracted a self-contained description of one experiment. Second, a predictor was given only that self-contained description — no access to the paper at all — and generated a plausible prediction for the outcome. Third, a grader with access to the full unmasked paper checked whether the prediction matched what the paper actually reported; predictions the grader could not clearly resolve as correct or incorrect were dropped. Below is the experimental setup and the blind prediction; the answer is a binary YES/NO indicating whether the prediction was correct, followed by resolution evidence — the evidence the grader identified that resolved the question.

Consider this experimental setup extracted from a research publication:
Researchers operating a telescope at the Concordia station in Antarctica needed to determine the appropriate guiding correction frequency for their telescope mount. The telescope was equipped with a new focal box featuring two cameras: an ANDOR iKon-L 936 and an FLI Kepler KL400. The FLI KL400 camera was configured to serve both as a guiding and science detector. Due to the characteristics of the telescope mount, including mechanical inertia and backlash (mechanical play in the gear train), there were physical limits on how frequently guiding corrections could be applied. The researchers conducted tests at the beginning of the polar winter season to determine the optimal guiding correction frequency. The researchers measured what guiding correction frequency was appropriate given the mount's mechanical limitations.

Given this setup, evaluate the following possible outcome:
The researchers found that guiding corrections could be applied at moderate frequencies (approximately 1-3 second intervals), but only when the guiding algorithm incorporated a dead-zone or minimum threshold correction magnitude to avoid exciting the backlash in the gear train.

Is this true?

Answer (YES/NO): NO